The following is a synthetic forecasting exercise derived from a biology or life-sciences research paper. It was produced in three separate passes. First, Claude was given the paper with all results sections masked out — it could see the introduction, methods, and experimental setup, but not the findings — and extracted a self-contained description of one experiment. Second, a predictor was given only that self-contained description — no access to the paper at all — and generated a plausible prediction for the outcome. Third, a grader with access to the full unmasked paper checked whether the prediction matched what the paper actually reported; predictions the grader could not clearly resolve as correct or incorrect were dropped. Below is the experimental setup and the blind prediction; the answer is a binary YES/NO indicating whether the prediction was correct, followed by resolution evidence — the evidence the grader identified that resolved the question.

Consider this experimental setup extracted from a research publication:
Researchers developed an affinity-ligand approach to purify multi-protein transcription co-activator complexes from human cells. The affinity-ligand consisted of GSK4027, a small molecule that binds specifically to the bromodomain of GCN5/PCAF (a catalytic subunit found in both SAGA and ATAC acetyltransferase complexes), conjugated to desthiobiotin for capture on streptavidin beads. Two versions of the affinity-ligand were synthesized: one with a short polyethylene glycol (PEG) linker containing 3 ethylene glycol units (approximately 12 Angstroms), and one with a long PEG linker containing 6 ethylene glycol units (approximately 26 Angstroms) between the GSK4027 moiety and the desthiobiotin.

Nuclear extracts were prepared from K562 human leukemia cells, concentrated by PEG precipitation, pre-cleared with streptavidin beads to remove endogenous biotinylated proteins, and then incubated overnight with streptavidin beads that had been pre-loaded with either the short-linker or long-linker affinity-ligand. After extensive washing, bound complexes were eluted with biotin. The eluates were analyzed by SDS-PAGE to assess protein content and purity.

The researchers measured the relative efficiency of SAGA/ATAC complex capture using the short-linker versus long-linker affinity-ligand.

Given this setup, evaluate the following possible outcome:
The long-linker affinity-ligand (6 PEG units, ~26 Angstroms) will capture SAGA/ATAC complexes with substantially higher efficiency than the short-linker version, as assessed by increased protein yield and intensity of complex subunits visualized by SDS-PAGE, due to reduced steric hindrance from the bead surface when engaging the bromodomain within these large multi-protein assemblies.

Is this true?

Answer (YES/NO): YES